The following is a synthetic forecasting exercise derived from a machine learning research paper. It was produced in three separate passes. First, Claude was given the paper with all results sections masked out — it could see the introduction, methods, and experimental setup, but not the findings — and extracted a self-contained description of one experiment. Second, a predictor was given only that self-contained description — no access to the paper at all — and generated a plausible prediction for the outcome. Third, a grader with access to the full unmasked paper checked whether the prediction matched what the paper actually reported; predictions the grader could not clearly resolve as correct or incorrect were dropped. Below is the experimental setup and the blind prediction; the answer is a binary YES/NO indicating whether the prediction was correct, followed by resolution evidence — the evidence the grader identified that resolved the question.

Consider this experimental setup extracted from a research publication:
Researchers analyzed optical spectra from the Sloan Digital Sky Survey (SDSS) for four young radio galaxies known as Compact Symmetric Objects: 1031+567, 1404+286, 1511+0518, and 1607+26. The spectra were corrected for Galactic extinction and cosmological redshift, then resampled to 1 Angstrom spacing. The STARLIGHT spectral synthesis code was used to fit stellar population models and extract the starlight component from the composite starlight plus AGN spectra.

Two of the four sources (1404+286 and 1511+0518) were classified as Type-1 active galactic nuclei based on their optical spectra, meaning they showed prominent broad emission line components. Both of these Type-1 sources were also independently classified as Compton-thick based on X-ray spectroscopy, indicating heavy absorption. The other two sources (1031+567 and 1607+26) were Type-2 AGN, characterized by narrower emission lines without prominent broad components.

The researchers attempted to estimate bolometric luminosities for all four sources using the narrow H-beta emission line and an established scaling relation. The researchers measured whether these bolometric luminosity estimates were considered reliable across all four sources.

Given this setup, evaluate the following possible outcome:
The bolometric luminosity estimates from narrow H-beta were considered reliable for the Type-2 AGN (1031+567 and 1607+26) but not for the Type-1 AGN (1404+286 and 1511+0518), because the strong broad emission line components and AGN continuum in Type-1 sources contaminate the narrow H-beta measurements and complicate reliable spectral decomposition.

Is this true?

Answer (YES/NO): YES